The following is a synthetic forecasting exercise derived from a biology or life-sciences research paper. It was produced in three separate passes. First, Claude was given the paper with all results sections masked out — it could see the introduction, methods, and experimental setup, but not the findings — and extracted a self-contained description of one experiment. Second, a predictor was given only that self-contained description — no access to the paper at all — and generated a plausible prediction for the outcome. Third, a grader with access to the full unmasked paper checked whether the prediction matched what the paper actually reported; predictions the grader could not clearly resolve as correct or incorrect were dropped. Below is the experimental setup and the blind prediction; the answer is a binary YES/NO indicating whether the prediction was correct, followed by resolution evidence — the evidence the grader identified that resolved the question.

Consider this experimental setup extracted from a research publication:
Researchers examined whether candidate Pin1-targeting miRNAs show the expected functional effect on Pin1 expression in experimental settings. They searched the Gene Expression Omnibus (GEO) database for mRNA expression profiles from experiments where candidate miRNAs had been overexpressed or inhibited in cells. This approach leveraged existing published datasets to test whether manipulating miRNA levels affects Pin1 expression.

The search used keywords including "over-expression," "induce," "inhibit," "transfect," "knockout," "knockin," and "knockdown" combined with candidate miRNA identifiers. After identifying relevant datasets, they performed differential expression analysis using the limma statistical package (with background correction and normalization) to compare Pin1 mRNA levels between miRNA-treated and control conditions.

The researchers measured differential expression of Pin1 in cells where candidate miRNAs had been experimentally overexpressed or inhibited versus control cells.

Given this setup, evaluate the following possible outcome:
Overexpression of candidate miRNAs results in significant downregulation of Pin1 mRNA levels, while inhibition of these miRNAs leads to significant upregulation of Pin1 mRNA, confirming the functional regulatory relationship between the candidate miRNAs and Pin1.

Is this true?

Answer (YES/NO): NO